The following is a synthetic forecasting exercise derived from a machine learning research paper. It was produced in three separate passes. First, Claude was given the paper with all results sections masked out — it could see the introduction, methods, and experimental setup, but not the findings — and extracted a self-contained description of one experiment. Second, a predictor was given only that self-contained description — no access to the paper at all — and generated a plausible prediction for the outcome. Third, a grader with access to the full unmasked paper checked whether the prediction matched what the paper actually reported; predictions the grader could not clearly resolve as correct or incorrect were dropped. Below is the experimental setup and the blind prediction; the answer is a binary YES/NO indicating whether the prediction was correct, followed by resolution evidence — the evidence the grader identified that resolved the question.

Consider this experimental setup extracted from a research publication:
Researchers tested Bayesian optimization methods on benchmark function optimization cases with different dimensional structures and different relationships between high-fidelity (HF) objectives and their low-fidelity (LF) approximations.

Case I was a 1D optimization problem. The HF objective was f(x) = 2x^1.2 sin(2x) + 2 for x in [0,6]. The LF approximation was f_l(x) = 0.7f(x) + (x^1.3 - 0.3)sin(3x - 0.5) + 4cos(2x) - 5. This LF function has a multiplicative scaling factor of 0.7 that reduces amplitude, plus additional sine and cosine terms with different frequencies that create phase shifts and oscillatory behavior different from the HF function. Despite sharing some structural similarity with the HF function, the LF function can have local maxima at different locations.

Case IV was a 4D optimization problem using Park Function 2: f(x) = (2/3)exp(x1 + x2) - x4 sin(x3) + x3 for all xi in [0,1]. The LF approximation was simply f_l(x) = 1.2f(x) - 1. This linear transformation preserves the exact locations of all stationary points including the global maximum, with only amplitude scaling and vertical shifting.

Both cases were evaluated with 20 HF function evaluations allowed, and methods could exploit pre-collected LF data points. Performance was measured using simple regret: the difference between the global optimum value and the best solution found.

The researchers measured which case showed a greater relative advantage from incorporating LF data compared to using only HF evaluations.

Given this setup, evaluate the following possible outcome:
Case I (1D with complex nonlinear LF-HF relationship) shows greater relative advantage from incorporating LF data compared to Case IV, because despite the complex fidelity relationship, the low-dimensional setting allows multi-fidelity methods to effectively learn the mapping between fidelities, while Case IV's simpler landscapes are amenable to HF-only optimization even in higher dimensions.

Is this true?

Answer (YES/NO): YES